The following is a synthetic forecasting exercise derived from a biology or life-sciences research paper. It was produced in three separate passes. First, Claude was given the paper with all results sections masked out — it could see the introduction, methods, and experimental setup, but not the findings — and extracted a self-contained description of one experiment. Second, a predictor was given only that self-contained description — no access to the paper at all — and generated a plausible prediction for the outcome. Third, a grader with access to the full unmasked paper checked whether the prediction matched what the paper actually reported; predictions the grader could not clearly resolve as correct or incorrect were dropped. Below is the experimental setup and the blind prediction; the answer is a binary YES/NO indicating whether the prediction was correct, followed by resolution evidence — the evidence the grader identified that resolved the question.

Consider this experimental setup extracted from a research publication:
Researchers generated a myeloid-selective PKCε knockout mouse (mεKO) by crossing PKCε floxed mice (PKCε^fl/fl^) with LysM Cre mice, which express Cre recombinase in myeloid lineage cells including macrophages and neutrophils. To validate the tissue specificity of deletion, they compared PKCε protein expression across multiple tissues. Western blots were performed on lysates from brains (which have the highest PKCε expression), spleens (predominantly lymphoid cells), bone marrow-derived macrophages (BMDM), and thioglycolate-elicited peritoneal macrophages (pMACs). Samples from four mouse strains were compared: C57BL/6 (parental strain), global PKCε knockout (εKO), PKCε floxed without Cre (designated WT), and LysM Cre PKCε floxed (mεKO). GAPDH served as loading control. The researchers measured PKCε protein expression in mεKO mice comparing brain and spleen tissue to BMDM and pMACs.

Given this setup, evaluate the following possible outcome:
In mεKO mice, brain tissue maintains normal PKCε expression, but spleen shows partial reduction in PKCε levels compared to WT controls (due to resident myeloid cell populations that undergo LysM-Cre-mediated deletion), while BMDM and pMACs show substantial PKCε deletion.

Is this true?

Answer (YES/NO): NO